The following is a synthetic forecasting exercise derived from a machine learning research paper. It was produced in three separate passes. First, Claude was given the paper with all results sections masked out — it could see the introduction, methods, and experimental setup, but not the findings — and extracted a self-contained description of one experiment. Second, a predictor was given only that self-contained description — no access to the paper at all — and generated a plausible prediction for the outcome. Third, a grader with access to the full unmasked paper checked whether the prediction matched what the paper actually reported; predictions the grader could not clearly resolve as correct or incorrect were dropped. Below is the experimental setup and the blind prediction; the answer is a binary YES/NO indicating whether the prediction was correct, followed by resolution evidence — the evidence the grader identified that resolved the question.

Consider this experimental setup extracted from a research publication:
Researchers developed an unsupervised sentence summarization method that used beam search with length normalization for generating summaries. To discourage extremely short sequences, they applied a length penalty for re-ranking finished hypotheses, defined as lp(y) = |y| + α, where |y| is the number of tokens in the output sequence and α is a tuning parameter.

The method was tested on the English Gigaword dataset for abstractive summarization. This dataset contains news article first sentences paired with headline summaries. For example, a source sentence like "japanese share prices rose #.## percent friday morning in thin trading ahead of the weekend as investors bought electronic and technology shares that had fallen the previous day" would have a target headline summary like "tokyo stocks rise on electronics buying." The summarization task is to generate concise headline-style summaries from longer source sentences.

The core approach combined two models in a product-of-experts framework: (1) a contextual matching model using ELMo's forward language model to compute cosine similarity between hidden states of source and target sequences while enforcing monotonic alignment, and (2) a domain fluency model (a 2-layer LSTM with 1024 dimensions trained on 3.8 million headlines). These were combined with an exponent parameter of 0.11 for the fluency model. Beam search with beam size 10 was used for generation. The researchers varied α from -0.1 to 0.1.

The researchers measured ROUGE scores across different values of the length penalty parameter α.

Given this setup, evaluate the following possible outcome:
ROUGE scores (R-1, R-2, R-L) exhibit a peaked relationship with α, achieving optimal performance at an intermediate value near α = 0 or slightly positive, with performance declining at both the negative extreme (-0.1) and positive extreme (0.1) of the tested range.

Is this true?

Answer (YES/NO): NO